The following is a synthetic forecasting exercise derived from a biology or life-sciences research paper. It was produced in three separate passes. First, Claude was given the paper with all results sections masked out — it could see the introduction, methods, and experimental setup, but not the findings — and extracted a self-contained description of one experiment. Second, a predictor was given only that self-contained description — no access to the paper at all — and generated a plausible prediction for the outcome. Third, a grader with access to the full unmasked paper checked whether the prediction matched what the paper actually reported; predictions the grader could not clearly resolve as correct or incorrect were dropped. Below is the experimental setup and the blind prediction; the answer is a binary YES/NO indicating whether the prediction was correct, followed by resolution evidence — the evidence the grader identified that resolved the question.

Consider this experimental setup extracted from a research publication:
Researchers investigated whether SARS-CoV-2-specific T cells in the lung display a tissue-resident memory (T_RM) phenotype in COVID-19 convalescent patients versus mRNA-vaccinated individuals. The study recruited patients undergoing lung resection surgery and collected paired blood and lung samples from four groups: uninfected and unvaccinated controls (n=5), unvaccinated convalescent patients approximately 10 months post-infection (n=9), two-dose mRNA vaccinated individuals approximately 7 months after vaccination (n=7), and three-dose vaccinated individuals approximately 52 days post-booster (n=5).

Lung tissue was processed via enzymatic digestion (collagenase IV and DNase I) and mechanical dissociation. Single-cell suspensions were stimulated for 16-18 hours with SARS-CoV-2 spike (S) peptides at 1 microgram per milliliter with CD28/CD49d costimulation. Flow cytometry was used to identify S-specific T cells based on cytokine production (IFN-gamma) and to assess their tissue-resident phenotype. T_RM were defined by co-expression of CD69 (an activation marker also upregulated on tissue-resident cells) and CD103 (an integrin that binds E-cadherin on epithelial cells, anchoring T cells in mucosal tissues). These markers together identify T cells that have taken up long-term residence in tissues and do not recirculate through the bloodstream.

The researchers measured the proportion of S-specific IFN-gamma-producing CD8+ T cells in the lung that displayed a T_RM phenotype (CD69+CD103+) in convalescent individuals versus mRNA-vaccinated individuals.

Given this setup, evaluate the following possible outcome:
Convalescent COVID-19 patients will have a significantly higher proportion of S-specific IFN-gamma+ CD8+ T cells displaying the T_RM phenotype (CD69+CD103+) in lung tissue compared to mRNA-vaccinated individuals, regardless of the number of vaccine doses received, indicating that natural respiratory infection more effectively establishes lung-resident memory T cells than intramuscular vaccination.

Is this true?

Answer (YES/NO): NO